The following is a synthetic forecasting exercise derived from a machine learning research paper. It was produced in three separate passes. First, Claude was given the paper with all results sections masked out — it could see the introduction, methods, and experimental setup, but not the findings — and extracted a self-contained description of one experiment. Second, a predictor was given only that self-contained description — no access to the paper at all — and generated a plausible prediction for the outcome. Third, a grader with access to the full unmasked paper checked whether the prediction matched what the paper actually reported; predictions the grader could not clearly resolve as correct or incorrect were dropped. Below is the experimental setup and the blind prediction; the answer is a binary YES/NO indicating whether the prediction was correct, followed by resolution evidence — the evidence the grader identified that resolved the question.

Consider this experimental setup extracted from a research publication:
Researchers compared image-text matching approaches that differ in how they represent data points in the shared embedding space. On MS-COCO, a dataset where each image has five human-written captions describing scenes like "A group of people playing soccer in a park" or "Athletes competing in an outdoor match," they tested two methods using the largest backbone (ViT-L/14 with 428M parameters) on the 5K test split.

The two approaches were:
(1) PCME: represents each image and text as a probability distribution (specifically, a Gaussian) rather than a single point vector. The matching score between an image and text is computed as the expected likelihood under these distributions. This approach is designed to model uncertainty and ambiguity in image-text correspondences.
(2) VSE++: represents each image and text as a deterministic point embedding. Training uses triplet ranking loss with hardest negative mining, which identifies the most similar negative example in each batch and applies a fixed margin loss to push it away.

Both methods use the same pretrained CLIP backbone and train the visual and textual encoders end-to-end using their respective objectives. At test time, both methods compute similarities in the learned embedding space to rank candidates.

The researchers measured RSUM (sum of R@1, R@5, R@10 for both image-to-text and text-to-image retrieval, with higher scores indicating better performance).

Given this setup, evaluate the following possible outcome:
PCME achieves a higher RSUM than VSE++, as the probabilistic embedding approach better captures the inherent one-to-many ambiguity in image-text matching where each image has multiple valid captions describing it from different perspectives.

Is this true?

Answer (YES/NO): NO